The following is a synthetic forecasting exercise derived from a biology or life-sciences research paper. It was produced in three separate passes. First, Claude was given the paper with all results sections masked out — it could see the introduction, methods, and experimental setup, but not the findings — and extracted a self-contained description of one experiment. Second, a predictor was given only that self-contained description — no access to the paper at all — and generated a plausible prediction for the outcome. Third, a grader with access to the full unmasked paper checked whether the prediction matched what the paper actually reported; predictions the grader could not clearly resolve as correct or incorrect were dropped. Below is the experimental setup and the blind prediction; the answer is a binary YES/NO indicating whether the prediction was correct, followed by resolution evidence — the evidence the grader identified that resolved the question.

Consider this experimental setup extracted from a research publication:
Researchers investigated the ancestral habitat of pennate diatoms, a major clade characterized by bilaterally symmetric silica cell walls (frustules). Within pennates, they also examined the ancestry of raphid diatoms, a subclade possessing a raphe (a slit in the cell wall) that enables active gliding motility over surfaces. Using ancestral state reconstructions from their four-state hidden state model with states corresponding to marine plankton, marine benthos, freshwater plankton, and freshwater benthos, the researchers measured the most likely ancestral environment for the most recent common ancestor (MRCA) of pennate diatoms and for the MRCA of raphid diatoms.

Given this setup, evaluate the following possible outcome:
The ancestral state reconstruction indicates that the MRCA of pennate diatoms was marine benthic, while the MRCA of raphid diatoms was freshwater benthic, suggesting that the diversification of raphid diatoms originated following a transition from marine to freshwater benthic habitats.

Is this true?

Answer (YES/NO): NO